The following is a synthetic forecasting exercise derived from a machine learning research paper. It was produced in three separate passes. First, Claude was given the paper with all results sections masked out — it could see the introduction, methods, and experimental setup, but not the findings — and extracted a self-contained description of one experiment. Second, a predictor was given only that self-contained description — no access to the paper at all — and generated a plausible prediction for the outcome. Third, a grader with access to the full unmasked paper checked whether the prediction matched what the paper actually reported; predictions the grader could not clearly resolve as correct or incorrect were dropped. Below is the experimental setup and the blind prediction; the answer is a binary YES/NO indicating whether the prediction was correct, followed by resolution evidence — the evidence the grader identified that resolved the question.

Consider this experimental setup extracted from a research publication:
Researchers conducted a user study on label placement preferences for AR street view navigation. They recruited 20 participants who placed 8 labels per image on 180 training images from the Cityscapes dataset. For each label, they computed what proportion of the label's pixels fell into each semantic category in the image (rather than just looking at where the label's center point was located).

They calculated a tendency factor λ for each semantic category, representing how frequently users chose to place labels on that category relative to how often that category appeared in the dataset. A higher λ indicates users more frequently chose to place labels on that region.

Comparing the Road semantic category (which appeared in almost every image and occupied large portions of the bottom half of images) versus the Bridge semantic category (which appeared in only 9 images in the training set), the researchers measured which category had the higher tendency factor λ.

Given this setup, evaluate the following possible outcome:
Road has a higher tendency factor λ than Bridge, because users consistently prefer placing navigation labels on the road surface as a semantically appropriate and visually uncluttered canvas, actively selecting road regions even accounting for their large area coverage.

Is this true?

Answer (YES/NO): NO